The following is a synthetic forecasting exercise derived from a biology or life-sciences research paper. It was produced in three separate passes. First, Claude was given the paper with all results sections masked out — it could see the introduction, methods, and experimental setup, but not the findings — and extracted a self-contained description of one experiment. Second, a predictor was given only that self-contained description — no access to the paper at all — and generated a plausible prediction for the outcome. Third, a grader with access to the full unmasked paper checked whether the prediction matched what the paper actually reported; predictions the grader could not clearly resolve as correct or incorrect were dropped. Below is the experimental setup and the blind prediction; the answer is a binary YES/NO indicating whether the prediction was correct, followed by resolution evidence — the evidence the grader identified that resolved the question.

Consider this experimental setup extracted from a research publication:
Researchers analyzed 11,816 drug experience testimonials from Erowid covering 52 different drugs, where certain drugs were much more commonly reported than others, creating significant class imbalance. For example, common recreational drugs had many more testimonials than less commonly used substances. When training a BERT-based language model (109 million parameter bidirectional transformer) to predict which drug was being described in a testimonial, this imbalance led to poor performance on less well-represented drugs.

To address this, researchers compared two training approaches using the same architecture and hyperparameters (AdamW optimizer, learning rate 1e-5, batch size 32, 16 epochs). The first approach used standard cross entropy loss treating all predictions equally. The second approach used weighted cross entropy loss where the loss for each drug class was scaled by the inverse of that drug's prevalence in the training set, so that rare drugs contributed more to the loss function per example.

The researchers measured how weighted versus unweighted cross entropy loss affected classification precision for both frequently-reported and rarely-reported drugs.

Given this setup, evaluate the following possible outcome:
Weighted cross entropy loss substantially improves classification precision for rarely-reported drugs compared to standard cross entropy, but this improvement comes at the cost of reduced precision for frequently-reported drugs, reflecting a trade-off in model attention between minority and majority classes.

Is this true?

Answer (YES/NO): YES